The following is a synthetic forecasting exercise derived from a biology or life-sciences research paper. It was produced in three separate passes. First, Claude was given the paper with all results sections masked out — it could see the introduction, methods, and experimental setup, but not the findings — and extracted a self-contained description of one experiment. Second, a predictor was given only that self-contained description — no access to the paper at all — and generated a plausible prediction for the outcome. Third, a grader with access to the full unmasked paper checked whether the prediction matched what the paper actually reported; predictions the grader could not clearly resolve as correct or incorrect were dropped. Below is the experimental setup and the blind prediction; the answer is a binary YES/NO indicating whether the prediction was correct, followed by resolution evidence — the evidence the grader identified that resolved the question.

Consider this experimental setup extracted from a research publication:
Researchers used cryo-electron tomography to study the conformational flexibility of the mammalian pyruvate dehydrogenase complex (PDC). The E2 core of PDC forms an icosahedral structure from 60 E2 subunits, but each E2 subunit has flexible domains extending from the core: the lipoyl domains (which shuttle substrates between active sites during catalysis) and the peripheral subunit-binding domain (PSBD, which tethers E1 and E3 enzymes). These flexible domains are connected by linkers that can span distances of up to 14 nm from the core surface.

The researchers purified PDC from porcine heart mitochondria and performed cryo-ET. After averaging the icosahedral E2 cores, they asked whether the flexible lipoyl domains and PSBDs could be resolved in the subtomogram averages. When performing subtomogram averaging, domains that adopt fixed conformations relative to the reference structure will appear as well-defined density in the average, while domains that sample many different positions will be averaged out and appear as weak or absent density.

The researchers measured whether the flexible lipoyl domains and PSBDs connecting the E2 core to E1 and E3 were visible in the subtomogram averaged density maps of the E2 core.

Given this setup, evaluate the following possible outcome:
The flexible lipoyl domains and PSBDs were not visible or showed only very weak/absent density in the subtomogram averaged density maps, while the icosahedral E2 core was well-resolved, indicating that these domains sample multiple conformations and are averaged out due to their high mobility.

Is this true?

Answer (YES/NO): YES